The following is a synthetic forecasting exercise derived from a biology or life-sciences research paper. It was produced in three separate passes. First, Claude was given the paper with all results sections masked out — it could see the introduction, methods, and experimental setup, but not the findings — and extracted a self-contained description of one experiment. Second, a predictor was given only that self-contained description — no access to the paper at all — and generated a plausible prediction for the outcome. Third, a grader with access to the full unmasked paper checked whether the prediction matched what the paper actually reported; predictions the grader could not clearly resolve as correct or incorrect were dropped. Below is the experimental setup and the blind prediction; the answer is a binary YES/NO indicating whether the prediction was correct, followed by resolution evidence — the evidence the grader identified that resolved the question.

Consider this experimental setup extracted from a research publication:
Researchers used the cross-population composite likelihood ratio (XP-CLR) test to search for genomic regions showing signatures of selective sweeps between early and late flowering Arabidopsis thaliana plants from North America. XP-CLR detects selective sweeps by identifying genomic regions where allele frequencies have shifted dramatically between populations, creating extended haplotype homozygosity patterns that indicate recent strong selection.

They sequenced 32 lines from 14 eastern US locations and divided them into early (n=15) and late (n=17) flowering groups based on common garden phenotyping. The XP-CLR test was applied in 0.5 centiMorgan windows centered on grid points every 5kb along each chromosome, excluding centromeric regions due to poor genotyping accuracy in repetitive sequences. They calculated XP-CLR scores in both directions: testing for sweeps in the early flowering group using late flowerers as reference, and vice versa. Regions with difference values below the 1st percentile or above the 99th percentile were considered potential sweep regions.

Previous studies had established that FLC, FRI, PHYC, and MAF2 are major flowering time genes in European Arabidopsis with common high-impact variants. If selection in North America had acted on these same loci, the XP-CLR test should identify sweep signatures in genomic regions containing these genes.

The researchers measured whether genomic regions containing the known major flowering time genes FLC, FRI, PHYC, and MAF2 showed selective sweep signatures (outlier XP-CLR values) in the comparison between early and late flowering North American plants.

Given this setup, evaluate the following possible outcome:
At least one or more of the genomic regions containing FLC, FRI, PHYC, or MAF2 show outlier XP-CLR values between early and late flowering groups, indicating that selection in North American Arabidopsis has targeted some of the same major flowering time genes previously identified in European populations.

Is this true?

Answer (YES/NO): NO